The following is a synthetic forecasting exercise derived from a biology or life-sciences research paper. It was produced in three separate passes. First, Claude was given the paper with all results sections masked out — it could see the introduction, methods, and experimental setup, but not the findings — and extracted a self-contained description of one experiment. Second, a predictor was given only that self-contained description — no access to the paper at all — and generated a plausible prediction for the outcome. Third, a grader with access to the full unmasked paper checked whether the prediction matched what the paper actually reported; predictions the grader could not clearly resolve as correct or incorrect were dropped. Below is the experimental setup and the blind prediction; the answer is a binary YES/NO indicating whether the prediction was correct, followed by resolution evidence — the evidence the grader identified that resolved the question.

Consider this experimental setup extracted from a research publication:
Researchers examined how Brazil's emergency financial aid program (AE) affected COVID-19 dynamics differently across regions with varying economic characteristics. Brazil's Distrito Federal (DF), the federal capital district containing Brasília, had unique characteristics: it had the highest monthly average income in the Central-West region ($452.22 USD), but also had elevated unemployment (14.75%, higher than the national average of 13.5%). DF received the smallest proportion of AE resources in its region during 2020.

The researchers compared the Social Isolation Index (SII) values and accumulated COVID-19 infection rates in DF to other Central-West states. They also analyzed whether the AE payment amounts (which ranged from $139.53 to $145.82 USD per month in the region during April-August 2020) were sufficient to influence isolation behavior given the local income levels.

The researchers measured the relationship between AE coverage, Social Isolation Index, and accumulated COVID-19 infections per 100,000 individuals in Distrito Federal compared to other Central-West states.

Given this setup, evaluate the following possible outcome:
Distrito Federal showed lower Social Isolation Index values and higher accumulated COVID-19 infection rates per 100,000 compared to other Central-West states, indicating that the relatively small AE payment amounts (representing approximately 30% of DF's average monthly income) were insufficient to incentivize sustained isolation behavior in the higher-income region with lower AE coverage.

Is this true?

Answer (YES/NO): NO